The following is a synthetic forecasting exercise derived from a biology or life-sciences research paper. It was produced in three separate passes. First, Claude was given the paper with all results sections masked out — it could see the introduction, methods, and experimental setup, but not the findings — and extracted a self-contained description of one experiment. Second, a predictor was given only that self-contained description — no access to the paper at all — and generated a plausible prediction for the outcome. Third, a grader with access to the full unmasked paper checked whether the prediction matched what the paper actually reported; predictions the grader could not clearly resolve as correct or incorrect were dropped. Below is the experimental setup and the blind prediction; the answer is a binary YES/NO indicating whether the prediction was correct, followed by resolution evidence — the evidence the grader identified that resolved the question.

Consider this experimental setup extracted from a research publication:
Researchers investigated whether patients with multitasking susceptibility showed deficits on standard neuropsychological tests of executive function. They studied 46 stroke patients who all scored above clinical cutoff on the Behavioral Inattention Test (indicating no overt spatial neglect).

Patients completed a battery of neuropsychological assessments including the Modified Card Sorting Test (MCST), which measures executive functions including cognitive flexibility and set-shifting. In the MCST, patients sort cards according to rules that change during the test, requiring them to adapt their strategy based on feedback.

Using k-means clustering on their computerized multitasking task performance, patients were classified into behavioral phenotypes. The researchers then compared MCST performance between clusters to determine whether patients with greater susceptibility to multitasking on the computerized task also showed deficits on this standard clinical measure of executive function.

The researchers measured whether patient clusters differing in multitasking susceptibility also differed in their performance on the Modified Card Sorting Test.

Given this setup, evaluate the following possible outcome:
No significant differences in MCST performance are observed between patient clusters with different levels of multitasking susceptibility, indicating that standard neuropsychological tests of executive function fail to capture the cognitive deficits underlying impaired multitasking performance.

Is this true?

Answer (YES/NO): NO